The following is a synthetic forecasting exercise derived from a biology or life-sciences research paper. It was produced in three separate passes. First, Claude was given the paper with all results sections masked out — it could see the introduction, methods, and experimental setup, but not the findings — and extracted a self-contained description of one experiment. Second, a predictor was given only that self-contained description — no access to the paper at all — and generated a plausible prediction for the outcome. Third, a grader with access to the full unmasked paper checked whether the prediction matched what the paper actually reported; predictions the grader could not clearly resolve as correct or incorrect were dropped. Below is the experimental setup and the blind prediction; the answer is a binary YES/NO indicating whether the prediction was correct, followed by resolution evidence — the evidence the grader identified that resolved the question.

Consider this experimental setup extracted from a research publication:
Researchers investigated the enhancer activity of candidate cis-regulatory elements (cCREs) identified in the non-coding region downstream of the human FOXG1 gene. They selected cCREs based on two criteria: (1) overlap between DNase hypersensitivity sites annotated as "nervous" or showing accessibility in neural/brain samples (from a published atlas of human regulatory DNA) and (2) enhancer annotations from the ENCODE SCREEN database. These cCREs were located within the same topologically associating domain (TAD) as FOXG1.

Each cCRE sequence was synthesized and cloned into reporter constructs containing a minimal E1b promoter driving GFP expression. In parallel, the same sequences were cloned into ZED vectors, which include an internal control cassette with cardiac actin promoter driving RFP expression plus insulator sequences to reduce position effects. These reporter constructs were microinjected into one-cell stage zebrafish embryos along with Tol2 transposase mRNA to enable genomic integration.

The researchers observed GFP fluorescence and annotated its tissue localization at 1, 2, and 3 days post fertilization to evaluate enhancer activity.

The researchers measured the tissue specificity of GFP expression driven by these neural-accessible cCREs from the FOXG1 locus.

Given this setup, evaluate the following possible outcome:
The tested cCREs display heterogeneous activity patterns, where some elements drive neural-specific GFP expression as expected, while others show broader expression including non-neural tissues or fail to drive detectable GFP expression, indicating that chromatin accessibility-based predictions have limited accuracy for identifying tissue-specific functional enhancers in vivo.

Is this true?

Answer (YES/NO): NO